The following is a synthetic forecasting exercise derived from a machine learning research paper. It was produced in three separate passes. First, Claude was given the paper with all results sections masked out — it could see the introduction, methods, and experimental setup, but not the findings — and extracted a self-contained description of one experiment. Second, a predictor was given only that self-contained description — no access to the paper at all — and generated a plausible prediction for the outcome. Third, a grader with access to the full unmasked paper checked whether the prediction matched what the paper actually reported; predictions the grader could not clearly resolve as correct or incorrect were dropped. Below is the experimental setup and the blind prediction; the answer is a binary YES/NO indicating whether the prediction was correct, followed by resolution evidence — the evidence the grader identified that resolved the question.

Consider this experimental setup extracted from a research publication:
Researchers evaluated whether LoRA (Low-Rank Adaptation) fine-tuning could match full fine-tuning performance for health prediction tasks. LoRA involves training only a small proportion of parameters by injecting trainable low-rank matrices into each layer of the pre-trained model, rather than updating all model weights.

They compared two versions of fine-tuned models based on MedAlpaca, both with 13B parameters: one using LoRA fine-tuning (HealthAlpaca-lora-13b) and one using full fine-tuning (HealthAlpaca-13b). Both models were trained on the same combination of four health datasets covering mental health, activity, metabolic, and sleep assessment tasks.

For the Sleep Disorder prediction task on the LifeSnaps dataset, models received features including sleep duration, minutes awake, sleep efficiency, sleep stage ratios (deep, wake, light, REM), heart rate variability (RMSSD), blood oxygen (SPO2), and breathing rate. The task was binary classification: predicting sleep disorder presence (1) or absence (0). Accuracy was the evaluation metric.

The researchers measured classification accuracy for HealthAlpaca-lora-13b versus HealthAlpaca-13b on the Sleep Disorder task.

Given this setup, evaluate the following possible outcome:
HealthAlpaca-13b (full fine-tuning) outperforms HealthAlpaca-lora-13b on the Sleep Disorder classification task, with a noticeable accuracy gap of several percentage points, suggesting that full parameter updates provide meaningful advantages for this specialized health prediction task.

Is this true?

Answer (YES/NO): NO